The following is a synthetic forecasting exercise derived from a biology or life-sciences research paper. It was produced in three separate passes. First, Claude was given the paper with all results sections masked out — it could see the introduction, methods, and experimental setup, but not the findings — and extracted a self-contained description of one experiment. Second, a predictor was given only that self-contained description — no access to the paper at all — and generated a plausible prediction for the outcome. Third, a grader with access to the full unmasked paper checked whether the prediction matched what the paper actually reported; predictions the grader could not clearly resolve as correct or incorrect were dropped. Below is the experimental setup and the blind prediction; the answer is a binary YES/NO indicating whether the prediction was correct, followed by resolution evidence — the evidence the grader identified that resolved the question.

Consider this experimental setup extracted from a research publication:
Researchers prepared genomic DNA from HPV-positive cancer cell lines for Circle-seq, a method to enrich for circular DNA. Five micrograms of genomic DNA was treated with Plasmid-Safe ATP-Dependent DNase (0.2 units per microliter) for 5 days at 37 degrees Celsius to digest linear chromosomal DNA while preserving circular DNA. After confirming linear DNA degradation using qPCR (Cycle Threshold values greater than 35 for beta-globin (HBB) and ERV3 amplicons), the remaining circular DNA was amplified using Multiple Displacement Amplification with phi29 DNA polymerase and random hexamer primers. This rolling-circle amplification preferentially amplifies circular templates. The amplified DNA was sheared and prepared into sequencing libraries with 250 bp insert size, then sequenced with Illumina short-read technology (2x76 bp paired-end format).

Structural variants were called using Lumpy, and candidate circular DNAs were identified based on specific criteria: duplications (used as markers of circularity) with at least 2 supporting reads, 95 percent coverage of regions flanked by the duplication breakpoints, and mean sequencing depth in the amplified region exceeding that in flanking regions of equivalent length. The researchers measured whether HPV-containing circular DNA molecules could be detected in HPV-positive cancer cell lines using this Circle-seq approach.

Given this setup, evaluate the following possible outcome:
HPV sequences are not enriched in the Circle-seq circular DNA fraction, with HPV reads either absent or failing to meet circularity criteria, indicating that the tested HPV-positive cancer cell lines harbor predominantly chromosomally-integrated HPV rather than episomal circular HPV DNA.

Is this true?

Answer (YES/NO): NO